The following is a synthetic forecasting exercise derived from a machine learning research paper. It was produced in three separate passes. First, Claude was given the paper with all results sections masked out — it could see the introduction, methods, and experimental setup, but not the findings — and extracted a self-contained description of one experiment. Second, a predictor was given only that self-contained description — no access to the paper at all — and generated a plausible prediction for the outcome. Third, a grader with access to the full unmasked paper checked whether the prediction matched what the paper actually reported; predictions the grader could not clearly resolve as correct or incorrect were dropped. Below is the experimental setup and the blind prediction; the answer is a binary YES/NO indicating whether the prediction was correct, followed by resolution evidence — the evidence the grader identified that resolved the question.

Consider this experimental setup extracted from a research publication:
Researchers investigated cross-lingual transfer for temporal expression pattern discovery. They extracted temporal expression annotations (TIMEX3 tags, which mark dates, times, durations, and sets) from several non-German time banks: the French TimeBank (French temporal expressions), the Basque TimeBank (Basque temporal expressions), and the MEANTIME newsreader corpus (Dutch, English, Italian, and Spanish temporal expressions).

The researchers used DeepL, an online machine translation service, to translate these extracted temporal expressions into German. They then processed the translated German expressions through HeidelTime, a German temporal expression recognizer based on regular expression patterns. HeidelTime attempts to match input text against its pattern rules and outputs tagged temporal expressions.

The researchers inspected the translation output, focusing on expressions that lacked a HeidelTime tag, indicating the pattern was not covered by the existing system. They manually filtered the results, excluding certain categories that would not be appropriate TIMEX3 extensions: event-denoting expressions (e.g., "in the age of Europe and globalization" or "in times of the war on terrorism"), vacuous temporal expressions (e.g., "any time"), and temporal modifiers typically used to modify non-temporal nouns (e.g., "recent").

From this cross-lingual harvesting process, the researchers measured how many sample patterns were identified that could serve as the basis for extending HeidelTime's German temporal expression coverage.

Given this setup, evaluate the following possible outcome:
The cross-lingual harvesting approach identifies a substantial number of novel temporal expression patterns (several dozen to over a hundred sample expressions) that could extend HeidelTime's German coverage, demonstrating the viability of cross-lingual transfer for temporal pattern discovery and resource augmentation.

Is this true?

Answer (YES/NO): YES